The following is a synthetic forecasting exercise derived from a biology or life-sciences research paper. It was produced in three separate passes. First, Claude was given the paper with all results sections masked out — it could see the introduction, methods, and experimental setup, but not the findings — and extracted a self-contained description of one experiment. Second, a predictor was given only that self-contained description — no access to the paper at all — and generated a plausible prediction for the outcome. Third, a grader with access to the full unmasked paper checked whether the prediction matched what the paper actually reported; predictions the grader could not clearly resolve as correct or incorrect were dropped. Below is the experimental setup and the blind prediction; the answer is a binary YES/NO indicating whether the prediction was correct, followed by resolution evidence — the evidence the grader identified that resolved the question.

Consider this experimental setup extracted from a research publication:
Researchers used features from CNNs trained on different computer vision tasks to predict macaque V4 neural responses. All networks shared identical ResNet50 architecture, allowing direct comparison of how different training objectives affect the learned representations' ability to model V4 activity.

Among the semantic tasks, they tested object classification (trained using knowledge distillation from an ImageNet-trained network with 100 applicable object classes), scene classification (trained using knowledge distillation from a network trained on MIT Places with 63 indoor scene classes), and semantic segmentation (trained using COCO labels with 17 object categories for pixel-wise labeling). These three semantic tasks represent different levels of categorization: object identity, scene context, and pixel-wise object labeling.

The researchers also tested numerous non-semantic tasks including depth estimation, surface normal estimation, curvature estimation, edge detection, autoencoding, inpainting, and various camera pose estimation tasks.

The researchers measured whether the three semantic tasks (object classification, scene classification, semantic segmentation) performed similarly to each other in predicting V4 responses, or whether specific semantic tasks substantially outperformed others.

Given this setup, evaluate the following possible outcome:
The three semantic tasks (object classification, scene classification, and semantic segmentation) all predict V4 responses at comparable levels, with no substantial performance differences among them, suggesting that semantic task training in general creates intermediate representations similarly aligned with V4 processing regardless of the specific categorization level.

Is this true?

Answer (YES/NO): NO